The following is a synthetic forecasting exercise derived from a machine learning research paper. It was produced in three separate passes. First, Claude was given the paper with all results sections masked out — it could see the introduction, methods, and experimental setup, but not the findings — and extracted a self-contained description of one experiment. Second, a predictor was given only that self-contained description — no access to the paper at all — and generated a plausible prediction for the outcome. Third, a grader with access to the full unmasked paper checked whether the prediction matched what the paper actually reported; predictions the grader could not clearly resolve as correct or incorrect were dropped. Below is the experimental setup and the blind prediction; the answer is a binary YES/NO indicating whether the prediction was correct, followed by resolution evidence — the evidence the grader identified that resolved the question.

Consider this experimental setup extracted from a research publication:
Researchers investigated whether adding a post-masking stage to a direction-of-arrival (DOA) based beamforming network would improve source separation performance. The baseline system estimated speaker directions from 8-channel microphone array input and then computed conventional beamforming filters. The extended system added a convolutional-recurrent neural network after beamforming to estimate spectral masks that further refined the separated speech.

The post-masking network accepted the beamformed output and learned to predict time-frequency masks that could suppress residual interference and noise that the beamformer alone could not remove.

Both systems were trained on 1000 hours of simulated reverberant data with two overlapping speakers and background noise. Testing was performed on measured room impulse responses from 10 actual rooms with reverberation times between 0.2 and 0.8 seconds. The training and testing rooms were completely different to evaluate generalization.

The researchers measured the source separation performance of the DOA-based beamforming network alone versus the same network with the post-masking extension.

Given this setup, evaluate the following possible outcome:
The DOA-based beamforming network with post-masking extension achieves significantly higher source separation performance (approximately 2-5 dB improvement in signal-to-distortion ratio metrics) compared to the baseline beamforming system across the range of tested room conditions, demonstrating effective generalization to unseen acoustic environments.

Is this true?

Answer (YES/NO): YES